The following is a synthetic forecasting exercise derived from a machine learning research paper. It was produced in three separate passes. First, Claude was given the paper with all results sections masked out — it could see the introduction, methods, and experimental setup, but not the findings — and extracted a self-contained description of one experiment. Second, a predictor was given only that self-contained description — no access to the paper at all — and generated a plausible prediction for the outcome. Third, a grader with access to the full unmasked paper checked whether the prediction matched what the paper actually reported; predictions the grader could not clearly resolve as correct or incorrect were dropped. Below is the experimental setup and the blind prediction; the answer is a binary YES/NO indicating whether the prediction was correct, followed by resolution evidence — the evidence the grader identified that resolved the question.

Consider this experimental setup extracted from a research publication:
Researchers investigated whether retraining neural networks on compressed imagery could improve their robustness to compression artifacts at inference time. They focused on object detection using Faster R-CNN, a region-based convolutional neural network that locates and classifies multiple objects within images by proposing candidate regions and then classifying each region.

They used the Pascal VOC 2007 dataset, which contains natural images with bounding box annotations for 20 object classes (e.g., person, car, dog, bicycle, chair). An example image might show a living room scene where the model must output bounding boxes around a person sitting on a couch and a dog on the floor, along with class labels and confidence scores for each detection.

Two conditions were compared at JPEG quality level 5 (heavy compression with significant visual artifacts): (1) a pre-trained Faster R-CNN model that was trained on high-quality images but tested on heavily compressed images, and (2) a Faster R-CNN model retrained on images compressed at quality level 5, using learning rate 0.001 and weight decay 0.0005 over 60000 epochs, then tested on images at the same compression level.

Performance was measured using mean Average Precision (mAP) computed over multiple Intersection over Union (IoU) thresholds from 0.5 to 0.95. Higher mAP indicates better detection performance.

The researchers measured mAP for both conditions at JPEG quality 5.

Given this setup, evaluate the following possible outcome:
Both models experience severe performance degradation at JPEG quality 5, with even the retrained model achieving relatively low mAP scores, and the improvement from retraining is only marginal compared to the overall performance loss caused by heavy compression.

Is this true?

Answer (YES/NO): NO